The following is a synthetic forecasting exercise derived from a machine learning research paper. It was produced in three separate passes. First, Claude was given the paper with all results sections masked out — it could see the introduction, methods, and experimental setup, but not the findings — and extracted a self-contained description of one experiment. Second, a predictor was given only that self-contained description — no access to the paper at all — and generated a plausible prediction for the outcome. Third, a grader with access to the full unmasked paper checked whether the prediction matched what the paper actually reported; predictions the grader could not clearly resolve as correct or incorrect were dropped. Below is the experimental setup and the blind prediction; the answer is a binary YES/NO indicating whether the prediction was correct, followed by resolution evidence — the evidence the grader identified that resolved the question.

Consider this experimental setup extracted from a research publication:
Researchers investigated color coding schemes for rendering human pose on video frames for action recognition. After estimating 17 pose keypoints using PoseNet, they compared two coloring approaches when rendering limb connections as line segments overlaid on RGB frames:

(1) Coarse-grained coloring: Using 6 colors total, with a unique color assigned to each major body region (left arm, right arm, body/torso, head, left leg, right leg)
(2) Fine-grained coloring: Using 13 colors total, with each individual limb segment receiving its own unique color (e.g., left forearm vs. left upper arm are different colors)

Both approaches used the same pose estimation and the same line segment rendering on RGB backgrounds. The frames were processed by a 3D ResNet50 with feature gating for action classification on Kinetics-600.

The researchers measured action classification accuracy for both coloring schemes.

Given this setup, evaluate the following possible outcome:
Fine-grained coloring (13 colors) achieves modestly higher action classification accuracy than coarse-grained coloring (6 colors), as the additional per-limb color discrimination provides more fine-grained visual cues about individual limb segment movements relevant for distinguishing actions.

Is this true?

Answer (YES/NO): NO